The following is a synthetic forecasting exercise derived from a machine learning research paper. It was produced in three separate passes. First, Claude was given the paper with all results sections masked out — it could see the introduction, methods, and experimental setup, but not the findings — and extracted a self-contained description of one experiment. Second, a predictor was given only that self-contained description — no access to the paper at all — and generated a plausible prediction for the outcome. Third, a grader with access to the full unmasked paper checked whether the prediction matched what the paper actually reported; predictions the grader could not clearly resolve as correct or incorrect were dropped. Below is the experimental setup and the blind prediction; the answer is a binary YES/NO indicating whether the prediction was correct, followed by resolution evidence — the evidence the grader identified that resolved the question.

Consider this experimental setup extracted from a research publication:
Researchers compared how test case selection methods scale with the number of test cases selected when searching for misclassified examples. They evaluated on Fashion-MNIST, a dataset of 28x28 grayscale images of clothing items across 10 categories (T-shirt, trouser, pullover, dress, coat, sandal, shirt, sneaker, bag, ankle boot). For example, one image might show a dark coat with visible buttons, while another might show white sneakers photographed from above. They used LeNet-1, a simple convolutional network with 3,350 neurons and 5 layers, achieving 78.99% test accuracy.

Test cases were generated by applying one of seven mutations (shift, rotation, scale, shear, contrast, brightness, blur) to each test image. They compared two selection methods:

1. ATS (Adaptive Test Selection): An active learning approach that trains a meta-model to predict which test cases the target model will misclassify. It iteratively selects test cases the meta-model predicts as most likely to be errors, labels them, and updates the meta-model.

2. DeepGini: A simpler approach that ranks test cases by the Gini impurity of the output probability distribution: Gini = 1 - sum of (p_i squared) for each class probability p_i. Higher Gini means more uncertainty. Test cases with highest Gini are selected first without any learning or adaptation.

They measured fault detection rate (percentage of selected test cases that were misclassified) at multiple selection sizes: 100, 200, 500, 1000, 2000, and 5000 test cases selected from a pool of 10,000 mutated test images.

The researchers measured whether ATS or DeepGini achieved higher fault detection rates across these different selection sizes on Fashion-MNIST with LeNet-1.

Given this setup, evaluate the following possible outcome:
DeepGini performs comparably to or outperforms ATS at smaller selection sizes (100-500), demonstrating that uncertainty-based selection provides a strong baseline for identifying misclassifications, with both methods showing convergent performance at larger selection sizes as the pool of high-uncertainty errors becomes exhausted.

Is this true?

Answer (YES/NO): YES